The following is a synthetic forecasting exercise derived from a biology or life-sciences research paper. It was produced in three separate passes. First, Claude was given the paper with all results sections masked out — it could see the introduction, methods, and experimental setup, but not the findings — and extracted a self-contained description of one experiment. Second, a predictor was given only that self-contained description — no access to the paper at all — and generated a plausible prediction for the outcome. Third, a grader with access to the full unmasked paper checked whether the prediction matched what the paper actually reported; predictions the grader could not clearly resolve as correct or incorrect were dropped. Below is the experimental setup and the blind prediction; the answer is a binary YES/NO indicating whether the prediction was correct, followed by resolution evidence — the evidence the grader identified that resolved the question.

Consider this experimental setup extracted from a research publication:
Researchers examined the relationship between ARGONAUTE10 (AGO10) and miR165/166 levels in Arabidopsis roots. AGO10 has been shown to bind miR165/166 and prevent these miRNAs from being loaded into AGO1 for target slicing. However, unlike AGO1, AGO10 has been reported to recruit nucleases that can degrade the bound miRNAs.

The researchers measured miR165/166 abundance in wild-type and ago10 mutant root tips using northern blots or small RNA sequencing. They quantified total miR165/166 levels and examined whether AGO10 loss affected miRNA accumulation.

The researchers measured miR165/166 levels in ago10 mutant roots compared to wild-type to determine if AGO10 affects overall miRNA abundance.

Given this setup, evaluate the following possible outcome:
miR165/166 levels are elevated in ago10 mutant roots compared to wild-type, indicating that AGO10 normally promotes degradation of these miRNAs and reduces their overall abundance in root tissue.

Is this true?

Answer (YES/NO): YES